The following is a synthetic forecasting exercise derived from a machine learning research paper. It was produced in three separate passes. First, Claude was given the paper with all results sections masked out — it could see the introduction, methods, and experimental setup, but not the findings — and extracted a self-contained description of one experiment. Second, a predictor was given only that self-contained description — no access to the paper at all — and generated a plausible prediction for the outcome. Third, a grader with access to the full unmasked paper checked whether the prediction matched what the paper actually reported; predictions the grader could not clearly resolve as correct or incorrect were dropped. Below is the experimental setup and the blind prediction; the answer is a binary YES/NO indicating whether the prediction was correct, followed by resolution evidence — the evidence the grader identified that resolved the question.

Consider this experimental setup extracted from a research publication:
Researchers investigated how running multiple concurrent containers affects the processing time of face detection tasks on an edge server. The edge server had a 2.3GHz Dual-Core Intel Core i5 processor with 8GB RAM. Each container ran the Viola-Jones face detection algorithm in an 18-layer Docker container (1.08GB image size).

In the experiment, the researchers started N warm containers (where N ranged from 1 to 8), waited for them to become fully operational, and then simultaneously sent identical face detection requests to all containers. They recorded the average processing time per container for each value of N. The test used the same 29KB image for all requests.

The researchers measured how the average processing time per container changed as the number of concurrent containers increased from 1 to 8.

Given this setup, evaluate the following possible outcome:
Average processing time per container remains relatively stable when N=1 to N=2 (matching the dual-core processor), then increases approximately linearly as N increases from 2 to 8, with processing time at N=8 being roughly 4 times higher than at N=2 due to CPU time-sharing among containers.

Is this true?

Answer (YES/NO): NO